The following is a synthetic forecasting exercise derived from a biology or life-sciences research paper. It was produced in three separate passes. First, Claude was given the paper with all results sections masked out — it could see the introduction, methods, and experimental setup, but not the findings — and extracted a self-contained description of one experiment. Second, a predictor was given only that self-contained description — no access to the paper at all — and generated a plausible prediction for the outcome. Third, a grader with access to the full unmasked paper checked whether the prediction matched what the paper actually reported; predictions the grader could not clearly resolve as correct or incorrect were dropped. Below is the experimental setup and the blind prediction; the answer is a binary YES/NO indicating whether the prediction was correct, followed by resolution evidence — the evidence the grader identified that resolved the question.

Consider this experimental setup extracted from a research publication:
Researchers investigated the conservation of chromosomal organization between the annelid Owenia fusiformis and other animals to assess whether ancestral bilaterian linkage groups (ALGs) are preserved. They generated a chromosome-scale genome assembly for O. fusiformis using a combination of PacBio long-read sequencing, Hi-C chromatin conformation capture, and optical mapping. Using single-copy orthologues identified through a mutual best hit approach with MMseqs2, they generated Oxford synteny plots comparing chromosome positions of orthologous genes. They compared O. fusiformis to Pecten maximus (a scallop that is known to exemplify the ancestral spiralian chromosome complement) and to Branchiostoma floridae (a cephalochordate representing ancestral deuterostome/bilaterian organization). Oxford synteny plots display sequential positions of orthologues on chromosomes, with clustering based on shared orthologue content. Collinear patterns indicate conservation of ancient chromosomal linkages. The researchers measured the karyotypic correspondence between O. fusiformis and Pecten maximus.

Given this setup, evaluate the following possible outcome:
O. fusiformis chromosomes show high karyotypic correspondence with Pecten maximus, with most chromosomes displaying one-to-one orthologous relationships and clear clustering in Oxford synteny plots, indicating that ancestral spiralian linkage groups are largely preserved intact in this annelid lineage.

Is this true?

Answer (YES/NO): NO